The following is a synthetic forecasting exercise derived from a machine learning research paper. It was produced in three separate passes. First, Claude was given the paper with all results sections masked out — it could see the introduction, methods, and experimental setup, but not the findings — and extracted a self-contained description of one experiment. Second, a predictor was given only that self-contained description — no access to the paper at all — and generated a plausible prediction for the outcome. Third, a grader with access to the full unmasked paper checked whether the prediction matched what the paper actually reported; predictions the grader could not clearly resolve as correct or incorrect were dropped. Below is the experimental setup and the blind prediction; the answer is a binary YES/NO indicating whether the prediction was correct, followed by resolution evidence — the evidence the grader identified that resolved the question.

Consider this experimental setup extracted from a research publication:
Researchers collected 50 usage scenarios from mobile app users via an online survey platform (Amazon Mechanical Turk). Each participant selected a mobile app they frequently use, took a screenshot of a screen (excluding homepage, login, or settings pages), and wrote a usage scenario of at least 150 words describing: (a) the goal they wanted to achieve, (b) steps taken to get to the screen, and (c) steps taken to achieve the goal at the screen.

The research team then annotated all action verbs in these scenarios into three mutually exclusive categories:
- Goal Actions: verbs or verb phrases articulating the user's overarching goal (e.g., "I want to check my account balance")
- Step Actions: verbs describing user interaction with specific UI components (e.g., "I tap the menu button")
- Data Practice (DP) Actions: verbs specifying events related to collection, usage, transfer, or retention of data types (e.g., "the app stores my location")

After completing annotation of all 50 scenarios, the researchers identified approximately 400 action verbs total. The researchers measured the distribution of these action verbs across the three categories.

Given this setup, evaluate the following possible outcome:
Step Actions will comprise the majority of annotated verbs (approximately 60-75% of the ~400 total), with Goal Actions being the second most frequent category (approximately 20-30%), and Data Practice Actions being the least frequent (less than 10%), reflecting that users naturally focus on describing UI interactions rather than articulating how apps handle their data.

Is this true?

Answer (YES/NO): NO